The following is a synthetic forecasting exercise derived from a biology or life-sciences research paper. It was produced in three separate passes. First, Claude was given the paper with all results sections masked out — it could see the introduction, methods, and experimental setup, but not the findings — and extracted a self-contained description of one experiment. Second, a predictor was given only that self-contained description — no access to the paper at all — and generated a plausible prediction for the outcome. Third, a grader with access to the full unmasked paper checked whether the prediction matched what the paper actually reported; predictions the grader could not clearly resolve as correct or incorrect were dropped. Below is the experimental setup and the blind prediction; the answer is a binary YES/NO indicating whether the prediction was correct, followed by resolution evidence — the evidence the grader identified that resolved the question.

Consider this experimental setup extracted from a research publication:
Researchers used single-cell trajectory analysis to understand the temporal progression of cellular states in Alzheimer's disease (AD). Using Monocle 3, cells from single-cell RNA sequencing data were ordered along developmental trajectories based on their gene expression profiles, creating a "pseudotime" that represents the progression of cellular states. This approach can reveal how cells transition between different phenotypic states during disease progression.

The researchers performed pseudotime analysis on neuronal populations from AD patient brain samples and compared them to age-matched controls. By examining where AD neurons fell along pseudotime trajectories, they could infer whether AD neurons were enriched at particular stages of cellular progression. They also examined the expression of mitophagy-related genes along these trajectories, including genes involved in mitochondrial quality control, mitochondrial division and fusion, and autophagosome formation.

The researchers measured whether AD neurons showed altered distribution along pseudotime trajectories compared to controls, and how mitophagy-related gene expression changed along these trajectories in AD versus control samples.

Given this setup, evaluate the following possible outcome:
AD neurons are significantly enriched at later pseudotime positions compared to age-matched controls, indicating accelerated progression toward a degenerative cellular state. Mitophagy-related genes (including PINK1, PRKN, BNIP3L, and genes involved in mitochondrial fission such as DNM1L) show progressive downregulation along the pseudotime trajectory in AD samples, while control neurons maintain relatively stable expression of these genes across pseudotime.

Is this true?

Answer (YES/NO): NO